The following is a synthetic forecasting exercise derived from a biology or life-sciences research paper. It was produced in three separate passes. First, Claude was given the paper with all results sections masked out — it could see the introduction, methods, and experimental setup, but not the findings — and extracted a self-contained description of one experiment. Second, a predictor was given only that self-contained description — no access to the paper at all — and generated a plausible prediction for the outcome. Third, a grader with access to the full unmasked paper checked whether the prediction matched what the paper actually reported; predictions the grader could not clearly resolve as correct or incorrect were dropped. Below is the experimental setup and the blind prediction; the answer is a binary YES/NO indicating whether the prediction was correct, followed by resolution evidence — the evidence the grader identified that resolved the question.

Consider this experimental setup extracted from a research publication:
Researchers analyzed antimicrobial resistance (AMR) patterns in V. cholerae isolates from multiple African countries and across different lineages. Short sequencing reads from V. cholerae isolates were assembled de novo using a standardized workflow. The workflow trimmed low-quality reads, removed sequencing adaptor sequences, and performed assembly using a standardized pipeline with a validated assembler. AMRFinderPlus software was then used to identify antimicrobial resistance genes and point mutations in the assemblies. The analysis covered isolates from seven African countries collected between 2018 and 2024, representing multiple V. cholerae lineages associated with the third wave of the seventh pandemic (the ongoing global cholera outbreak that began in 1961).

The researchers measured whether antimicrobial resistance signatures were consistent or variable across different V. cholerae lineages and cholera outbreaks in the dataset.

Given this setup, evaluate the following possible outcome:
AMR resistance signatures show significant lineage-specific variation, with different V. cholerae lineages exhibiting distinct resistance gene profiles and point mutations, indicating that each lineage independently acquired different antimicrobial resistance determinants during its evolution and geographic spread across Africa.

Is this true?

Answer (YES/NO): NO